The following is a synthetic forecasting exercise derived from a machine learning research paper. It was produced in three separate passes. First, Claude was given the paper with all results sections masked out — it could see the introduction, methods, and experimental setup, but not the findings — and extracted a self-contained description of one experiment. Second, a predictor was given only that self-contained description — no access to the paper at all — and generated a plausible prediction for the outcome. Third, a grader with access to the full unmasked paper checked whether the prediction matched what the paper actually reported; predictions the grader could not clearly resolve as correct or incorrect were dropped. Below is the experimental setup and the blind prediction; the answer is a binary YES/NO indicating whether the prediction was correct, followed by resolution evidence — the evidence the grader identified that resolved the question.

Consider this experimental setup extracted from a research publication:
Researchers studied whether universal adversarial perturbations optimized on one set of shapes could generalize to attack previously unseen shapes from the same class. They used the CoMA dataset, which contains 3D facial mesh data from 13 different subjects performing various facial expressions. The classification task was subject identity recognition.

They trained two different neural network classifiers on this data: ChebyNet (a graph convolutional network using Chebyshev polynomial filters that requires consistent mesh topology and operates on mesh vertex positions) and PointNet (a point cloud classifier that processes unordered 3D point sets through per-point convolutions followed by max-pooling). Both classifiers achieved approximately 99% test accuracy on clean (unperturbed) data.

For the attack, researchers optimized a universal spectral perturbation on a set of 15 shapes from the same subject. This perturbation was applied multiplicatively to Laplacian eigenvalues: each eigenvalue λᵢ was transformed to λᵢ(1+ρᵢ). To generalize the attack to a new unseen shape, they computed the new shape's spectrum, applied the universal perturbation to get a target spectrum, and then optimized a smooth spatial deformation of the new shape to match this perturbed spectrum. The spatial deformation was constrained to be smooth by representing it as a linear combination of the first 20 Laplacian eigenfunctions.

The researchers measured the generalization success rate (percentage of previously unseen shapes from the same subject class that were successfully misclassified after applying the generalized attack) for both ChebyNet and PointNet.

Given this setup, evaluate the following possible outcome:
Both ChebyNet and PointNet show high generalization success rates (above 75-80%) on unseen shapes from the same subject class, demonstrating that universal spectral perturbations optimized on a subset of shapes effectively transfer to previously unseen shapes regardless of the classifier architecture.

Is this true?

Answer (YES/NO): NO